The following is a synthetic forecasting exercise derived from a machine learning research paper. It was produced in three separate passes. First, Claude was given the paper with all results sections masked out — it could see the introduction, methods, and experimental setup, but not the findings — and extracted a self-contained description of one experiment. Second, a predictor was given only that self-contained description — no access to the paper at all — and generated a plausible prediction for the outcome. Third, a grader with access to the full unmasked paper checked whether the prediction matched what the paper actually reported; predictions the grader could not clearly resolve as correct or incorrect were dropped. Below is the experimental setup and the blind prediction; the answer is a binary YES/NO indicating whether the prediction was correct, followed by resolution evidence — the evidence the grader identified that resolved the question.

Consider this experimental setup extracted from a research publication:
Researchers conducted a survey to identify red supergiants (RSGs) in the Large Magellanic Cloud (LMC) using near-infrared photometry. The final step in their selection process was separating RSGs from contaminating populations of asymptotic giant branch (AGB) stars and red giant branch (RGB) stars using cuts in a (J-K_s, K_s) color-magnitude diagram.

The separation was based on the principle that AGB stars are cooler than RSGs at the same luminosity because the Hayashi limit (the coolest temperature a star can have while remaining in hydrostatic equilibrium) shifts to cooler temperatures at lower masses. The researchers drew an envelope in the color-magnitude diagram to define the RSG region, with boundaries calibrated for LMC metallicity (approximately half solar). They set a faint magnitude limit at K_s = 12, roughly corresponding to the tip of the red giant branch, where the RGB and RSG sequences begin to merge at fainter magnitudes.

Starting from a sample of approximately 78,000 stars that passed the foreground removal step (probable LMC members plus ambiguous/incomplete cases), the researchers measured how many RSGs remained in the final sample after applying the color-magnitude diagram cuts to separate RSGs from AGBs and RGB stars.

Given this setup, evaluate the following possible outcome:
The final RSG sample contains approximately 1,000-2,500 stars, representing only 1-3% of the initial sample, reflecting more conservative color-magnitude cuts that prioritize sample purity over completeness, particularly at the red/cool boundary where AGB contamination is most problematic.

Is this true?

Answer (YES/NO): NO